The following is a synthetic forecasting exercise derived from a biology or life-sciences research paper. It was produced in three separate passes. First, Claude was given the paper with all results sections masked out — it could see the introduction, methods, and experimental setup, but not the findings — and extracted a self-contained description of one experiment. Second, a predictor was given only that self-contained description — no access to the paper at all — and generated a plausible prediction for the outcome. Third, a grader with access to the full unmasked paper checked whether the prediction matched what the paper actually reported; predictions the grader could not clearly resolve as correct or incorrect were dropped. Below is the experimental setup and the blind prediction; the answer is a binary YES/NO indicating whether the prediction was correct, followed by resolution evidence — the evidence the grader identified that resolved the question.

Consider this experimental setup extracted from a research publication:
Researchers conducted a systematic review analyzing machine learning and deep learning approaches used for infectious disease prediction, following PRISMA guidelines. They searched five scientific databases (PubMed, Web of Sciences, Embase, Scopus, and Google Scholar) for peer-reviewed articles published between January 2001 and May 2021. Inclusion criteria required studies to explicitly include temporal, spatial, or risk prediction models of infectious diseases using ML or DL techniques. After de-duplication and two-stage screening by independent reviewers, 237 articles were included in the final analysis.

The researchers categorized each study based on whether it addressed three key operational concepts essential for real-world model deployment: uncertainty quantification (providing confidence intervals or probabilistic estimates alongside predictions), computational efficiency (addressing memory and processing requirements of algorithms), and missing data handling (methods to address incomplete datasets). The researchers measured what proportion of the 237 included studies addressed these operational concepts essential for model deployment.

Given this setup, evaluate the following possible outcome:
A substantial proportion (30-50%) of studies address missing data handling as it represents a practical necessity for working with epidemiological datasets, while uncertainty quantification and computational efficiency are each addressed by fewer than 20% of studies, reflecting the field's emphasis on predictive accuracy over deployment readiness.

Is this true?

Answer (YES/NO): NO